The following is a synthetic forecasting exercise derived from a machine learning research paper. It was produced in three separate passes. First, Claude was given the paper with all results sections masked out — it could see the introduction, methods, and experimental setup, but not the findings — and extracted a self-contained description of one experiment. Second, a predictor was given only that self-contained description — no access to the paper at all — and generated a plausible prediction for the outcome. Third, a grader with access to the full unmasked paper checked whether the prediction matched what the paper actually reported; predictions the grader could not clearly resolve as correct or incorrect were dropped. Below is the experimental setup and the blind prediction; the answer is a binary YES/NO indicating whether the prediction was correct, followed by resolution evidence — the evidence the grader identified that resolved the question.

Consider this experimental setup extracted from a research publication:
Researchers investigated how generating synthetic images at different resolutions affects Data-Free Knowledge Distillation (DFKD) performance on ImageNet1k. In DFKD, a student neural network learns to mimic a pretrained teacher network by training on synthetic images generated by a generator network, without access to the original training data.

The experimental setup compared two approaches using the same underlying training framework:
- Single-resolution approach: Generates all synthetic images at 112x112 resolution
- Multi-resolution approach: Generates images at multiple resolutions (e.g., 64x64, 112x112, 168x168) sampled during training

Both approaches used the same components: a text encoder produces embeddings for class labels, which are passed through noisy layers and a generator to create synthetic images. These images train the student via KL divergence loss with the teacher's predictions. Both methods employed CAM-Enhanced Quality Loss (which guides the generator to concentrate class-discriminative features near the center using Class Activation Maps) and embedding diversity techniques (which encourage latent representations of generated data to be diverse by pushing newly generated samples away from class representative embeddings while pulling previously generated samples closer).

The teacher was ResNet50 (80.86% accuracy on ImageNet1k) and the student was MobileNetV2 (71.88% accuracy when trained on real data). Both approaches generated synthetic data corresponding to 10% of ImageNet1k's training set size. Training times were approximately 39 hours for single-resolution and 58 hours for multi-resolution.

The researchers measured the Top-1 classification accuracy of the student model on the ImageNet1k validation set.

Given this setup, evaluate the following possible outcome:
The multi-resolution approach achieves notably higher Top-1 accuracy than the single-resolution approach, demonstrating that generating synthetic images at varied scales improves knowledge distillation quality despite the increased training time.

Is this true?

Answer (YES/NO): NO